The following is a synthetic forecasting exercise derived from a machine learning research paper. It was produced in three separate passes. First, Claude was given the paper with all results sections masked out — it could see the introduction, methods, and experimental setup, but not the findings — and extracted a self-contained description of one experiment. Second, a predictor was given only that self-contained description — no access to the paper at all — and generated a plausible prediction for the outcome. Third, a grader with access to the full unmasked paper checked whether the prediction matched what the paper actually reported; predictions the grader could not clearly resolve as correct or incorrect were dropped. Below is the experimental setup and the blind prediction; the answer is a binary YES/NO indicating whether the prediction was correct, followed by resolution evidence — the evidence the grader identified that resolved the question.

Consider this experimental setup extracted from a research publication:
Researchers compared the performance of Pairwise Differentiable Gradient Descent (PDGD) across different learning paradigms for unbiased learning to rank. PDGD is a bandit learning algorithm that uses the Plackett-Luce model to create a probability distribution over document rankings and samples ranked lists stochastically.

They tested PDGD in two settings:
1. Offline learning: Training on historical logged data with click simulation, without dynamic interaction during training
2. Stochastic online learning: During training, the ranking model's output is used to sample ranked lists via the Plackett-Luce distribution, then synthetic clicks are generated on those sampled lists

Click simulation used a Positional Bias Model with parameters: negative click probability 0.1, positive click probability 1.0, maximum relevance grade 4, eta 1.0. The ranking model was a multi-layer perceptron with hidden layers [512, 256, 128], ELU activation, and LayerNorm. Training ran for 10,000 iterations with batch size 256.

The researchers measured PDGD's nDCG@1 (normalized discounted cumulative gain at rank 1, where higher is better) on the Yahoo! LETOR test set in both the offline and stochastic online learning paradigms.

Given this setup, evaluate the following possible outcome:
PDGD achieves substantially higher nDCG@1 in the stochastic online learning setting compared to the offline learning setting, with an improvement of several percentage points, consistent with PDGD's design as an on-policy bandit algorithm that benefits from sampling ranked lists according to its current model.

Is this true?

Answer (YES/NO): YES